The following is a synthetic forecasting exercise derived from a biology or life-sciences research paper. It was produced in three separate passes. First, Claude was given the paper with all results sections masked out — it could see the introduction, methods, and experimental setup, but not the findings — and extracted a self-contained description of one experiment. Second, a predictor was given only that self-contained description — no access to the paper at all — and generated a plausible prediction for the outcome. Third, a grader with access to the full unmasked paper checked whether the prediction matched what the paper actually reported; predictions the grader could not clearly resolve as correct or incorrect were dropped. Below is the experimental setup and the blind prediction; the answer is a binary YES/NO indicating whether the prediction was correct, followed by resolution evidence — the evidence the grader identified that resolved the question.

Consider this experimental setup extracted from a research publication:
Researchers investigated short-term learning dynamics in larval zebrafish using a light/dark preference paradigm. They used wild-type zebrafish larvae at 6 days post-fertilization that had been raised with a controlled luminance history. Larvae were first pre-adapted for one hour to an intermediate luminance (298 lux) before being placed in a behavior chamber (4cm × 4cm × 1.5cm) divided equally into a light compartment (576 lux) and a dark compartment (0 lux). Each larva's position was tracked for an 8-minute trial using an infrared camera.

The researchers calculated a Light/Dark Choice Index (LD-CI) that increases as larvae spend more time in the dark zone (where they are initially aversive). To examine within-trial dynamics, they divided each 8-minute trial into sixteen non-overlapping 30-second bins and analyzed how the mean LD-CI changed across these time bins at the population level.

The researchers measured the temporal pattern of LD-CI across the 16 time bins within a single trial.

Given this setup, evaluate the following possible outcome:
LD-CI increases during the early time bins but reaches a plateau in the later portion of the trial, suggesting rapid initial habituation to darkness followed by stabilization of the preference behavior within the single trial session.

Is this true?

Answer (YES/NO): NO